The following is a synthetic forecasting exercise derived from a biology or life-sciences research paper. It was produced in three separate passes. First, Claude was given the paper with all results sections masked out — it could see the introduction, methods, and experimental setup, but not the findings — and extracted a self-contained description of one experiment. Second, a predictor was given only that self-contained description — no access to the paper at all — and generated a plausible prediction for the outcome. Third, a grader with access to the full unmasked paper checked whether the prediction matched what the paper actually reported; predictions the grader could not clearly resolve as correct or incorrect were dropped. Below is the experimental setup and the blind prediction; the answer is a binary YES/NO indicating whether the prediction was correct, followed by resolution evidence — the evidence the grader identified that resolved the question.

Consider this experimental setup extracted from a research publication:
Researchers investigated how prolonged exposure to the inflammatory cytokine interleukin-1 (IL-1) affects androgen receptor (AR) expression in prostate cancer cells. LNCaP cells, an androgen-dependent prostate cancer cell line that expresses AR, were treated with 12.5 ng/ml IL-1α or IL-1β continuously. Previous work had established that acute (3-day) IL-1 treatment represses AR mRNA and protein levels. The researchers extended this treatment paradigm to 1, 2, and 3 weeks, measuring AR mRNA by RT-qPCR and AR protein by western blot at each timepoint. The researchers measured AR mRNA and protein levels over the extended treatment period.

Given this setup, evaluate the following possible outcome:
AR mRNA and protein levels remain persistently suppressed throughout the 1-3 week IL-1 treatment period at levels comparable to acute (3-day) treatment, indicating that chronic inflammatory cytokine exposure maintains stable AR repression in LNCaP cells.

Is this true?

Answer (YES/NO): NO